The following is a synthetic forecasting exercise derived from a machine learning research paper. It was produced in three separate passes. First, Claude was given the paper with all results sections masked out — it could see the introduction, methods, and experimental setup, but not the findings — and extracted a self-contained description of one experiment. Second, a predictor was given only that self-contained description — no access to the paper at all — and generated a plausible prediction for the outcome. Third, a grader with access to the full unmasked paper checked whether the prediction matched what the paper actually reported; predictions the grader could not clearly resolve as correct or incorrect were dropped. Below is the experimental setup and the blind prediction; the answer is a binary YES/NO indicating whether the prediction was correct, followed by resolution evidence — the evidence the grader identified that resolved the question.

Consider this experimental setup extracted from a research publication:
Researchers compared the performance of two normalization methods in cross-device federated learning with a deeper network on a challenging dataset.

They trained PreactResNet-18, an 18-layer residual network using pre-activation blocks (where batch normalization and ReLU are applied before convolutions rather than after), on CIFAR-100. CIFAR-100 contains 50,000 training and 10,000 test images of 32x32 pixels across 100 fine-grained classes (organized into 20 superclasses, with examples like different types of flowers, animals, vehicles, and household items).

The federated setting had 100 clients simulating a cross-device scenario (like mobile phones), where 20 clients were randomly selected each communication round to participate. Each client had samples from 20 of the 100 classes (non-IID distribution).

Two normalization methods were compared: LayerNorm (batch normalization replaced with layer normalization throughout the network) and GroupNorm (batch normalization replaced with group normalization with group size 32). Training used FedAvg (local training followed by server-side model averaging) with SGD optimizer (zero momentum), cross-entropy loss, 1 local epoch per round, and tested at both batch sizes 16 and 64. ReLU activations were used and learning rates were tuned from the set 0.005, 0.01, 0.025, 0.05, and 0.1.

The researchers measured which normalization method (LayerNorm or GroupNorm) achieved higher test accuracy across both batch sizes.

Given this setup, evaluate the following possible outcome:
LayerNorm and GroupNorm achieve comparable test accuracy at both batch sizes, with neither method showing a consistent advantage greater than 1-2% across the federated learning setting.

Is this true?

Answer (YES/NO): YES